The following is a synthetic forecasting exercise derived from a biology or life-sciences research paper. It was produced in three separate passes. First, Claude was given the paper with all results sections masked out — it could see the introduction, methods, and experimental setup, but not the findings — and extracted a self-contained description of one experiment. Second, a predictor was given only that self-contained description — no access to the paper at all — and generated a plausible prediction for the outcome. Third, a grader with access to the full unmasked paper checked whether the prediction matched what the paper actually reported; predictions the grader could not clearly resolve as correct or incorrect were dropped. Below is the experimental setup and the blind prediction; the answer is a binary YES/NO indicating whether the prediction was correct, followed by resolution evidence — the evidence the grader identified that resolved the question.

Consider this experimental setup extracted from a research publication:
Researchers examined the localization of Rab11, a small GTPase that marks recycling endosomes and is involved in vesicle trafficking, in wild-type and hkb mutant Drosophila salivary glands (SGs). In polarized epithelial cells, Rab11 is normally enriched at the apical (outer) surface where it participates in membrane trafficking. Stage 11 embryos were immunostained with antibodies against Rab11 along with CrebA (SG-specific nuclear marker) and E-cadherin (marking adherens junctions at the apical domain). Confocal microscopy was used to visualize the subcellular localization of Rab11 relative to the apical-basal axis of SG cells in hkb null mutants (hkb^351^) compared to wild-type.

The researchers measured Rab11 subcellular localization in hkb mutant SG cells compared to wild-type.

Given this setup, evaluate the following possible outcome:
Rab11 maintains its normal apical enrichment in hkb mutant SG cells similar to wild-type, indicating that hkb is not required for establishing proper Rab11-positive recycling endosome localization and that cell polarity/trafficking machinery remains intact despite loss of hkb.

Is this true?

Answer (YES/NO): NO